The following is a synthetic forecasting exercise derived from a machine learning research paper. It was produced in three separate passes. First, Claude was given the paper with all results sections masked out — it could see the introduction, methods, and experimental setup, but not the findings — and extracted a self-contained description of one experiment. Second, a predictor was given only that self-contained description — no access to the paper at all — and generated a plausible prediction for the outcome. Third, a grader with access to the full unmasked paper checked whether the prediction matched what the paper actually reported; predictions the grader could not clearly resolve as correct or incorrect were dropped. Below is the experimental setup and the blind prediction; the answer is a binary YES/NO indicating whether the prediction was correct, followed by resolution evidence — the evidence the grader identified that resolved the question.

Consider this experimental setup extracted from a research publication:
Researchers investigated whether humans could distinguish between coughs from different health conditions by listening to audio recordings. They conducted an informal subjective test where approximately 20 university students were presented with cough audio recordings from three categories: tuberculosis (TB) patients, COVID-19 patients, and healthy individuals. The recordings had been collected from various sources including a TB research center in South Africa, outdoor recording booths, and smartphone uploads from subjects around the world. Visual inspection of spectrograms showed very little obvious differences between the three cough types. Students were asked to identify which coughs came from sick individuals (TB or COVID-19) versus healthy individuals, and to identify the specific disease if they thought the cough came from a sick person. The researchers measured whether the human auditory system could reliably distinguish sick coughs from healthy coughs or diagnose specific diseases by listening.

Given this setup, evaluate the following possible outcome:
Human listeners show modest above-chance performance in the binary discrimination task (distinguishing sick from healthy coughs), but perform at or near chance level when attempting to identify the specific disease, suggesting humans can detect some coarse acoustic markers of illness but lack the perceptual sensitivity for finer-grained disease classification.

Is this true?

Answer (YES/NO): NO